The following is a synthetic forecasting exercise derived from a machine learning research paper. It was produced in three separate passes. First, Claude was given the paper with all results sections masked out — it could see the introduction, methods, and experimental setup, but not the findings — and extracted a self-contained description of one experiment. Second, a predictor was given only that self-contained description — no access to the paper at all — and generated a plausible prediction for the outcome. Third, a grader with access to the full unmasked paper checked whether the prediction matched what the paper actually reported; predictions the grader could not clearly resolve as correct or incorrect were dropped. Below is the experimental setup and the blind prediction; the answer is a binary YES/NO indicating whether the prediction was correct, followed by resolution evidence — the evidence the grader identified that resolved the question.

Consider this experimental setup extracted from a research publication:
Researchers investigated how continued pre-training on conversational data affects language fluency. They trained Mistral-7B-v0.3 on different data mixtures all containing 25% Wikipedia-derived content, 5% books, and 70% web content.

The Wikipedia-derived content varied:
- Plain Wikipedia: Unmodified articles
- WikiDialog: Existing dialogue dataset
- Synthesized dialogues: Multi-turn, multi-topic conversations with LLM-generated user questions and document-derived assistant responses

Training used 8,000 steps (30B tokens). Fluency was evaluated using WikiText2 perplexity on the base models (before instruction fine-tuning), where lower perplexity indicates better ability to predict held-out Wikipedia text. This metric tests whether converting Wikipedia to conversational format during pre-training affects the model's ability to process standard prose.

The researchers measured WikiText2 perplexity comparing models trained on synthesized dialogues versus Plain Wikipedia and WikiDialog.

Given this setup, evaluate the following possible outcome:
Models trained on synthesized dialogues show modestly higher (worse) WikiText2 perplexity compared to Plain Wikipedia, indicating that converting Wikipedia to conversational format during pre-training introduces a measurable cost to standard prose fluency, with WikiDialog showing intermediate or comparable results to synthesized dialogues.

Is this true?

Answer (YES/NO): NO